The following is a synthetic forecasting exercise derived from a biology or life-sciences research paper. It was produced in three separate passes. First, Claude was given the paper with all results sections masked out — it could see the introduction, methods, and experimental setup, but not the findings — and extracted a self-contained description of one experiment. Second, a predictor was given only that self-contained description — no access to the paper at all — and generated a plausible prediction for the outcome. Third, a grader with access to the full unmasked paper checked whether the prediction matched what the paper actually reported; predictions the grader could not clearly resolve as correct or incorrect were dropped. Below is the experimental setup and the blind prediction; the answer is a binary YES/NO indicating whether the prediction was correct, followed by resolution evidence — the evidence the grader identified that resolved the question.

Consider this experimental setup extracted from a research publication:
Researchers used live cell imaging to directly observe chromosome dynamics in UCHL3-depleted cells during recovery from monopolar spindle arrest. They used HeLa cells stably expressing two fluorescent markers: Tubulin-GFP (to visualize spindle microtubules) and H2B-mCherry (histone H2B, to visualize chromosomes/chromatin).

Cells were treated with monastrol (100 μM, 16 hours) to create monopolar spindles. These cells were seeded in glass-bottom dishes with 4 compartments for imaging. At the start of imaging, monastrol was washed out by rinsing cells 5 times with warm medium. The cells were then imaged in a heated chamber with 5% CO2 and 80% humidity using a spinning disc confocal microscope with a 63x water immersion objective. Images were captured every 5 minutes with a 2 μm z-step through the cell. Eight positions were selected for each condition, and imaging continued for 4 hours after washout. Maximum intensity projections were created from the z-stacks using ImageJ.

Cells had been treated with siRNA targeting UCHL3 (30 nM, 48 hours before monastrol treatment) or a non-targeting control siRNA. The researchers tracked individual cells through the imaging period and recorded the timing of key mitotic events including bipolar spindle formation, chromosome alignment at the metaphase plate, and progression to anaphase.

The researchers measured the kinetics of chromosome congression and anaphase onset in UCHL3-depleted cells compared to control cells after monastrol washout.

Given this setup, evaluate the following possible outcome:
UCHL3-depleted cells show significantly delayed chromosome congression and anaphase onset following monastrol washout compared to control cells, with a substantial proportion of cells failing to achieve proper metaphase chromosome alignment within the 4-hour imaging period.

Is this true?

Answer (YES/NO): NO